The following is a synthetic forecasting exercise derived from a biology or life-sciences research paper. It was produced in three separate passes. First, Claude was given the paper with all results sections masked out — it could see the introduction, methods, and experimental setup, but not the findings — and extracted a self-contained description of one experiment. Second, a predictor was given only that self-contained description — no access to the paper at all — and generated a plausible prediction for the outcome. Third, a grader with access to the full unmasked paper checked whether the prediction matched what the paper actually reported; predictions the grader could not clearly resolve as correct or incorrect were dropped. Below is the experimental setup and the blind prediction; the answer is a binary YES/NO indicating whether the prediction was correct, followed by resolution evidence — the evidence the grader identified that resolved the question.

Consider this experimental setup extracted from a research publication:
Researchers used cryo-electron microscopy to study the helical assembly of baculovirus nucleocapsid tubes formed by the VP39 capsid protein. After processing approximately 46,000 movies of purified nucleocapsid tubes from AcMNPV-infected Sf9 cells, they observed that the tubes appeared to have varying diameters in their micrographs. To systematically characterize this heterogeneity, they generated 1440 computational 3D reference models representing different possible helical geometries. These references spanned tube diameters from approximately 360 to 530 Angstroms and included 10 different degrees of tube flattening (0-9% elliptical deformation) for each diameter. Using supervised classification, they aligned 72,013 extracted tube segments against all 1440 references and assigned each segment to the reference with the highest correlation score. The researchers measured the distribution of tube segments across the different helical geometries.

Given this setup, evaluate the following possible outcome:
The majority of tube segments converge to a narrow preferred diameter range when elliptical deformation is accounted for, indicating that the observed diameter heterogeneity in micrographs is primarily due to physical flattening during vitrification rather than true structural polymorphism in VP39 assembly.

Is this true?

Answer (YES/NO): NO